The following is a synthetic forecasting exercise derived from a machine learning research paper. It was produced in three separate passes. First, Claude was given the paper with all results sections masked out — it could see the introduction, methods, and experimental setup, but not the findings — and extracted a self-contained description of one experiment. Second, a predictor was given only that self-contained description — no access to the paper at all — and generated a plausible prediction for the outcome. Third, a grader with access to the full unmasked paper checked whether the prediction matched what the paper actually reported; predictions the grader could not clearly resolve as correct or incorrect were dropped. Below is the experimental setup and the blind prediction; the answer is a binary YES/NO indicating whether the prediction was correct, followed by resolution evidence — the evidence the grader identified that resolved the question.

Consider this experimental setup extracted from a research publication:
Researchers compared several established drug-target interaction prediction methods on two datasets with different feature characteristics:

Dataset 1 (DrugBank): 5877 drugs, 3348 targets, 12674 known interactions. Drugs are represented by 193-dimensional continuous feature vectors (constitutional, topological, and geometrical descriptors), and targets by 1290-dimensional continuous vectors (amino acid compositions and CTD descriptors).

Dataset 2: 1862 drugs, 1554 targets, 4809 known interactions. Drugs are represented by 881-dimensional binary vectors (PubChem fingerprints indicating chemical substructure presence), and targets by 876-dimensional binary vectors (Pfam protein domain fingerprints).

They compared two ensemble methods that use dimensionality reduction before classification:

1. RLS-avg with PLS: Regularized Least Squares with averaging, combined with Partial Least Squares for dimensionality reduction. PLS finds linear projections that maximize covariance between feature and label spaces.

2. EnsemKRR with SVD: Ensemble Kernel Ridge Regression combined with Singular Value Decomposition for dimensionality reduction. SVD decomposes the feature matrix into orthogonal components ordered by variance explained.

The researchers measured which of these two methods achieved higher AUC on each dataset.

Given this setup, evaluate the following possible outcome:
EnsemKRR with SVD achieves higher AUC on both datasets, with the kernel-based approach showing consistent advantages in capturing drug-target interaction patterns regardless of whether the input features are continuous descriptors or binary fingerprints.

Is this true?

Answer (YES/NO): YES